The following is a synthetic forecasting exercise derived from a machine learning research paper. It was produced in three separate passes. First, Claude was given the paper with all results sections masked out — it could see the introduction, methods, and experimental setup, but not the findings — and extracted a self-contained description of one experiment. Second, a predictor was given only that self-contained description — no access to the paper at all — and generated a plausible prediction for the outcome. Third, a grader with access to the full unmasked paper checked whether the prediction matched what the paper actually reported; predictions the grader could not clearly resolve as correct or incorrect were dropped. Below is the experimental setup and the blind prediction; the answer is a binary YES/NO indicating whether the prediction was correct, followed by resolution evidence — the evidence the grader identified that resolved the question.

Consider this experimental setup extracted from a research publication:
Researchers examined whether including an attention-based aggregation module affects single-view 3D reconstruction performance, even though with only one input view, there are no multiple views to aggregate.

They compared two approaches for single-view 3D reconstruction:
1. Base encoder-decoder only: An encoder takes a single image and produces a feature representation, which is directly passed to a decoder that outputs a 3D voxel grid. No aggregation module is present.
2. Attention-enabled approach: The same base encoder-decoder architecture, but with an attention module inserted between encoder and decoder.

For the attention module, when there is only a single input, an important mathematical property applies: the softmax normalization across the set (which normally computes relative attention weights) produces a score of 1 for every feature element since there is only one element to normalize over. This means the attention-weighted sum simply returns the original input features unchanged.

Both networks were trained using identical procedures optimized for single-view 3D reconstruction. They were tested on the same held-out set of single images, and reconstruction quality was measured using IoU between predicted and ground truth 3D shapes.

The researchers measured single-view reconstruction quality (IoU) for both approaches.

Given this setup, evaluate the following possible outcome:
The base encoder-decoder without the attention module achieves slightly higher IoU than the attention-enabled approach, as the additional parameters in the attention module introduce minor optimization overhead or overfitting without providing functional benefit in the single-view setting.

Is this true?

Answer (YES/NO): NO